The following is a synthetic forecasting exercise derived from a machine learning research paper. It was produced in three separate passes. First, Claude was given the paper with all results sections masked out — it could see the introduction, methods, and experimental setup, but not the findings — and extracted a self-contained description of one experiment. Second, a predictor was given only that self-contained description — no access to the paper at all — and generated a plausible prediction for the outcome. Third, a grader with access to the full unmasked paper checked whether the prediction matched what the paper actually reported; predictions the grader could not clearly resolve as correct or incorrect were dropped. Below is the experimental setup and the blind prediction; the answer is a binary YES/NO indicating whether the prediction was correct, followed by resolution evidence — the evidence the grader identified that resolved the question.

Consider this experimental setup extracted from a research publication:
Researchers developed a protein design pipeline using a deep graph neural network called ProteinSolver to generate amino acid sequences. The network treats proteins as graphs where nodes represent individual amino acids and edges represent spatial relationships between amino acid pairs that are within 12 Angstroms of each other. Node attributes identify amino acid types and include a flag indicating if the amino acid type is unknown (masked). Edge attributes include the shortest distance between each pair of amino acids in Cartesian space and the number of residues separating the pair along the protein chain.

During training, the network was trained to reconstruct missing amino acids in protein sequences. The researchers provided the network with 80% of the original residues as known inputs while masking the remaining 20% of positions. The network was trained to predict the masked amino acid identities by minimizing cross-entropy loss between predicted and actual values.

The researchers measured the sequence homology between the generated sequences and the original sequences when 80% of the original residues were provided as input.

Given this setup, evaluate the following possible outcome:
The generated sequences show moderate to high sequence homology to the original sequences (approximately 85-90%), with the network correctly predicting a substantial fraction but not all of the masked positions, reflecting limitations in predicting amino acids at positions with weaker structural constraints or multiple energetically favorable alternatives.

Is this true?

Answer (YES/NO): NO